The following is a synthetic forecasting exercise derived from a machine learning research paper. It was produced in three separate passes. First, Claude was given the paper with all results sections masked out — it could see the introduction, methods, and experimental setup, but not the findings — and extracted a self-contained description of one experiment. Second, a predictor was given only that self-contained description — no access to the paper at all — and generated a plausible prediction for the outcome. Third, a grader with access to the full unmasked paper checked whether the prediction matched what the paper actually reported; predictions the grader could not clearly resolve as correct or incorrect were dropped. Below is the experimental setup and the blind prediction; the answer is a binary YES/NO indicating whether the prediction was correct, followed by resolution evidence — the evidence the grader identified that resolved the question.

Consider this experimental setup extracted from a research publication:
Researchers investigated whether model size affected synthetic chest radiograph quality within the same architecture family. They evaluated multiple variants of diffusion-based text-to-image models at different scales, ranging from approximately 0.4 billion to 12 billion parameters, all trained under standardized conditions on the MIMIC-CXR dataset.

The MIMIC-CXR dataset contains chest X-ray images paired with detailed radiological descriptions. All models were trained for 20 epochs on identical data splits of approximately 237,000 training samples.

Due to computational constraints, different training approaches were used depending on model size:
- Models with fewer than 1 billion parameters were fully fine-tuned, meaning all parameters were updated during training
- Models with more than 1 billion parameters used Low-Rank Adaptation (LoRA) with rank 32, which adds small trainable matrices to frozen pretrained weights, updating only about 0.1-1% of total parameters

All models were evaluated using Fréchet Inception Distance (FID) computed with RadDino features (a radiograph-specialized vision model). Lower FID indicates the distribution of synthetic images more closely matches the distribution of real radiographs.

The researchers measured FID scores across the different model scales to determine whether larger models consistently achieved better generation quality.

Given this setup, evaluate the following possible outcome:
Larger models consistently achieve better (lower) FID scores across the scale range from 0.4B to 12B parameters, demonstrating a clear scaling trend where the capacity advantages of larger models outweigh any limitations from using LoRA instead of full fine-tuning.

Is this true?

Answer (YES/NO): NO